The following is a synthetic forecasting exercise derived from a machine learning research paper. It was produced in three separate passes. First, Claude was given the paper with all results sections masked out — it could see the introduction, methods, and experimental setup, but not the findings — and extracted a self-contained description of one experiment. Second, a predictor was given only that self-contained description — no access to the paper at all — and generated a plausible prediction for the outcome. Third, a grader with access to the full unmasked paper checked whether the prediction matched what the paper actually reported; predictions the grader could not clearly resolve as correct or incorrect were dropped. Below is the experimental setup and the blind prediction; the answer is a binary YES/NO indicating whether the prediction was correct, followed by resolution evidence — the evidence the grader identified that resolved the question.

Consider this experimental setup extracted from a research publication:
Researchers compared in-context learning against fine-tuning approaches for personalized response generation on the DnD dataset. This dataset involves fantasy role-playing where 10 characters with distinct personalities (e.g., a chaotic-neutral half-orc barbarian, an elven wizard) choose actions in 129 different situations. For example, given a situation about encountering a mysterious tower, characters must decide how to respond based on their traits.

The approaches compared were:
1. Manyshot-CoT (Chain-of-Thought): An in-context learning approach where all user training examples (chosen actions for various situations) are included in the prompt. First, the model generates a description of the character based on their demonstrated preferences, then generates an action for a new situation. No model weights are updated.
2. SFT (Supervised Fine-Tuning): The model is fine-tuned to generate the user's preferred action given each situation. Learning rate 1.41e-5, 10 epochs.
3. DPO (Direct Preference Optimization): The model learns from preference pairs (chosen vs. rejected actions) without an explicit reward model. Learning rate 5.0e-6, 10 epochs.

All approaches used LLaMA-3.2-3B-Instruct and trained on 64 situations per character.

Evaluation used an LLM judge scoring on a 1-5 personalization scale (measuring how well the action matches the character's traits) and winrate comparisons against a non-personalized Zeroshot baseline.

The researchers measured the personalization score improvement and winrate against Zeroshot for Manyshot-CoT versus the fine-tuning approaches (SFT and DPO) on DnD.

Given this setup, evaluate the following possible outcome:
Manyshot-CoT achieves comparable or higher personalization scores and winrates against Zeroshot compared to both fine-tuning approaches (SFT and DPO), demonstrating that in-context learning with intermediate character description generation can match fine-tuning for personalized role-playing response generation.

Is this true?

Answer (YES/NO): YES